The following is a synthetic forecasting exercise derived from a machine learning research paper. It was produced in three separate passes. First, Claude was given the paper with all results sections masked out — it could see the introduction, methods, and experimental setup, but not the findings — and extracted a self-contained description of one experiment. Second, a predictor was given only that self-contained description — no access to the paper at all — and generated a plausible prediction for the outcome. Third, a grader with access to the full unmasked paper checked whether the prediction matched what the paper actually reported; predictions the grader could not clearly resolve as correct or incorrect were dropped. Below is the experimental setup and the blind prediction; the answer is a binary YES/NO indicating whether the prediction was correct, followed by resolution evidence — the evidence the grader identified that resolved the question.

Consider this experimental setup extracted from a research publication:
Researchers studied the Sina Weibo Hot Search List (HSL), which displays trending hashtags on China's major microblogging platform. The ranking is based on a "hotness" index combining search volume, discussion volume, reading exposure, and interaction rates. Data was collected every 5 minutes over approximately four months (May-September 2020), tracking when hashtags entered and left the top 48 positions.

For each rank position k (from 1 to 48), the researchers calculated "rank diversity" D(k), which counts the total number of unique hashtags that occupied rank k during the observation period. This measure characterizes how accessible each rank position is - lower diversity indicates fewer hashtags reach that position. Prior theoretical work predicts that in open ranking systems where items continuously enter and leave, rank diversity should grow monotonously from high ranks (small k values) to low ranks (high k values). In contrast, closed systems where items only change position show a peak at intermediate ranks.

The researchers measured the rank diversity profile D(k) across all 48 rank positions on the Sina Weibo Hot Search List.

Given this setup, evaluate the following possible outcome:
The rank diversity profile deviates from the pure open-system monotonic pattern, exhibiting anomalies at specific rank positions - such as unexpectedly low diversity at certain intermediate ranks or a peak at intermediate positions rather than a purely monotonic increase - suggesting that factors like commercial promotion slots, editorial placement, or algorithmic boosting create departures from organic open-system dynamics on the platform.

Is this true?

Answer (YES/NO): YES